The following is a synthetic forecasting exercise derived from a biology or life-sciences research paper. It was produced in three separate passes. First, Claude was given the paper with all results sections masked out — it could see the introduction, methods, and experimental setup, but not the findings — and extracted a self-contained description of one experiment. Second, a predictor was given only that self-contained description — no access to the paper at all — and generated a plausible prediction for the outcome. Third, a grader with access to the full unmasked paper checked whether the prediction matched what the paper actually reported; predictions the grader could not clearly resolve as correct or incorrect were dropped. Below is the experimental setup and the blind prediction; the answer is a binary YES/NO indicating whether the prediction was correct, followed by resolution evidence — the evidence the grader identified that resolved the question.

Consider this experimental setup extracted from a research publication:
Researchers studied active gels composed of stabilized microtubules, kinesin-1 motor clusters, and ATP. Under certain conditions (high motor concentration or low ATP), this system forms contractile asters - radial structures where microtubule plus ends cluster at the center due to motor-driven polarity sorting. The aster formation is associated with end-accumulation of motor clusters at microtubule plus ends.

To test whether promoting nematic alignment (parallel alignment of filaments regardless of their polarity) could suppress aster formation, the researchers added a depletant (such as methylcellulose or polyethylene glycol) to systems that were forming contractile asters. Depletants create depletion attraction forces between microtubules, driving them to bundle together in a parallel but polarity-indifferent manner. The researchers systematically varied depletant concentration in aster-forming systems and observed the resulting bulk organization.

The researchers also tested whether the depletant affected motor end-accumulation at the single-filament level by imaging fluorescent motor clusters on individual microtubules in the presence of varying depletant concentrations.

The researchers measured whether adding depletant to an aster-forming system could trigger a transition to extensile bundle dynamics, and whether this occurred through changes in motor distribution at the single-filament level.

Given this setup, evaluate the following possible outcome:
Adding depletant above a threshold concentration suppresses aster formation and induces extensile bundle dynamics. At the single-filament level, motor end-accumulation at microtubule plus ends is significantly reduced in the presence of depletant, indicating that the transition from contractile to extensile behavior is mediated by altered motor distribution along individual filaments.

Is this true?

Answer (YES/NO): NO